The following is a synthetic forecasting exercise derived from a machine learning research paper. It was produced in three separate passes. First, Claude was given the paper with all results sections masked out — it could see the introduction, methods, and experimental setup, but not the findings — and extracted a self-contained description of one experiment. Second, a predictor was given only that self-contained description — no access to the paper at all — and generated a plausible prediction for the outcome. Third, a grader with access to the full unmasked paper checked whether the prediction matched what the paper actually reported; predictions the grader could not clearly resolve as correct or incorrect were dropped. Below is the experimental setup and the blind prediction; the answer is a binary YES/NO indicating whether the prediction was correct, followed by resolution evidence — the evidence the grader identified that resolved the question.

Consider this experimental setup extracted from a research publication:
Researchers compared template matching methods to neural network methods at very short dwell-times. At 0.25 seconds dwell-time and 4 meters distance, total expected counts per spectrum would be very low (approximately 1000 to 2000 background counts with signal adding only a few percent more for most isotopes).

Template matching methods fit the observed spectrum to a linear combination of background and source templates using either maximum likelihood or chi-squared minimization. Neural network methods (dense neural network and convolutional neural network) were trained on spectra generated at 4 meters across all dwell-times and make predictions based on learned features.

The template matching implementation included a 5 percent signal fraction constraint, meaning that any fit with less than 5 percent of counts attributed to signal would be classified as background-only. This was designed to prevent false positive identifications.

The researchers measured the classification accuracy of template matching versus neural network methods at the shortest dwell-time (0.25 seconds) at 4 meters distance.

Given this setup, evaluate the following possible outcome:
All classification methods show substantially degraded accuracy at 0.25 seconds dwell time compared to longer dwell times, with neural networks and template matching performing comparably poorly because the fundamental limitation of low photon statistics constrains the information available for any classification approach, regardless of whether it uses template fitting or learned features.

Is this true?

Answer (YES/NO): NO